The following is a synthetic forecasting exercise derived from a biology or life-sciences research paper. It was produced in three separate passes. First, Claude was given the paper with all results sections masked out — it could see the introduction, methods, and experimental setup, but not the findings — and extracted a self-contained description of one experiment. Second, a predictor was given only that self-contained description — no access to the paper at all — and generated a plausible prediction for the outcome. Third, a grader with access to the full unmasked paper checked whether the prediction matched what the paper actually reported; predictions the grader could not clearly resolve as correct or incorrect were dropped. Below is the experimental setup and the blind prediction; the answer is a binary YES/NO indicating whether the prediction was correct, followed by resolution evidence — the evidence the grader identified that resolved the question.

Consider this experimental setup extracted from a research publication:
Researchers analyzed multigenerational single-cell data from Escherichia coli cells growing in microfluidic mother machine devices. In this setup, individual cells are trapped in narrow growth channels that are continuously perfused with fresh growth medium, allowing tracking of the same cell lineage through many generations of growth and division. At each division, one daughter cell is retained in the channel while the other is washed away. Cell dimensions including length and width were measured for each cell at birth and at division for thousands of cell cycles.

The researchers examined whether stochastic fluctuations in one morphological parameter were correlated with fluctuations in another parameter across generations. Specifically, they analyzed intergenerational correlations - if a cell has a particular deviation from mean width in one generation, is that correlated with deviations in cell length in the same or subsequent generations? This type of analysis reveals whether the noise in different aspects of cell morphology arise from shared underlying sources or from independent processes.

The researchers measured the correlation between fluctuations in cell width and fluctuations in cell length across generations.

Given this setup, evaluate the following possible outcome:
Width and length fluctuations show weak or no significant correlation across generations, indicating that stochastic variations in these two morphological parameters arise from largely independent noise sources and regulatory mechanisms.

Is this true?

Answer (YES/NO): YES